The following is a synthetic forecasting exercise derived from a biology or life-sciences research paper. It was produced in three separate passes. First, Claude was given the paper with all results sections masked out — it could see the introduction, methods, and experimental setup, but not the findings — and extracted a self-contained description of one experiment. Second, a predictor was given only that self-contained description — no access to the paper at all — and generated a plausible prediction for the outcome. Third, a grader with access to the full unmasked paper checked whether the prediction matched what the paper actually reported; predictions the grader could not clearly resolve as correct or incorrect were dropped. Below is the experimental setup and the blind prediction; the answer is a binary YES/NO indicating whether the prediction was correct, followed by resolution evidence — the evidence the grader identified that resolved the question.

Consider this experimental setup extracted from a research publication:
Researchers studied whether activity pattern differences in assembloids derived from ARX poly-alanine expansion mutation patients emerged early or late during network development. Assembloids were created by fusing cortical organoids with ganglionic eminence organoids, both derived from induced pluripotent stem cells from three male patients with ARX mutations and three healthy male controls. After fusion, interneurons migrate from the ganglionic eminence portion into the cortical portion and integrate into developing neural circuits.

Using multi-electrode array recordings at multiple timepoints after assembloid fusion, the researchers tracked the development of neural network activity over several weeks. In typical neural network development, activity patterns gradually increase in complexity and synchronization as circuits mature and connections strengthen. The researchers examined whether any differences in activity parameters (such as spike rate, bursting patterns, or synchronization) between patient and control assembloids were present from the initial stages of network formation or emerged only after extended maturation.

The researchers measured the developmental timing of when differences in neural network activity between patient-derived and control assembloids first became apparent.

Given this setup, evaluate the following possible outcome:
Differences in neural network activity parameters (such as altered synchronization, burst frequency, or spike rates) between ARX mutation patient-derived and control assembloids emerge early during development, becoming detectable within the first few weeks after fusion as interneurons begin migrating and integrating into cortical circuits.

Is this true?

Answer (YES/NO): NO